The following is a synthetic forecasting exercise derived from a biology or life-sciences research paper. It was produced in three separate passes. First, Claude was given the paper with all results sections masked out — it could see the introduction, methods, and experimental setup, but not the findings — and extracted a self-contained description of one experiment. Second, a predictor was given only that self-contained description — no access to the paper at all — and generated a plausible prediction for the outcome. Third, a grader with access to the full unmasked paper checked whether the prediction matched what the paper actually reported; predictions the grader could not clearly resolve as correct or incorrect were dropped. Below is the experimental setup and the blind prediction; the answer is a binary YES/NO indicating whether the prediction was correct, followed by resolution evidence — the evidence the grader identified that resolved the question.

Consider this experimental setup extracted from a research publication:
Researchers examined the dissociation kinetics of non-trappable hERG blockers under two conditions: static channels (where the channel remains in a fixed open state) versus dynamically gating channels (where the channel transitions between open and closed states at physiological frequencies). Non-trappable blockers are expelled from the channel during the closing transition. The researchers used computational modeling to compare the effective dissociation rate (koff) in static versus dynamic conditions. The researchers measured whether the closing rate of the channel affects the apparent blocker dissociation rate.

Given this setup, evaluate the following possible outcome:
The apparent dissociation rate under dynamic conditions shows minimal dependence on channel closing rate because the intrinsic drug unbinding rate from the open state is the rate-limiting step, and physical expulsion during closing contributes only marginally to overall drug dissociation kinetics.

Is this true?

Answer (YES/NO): NO